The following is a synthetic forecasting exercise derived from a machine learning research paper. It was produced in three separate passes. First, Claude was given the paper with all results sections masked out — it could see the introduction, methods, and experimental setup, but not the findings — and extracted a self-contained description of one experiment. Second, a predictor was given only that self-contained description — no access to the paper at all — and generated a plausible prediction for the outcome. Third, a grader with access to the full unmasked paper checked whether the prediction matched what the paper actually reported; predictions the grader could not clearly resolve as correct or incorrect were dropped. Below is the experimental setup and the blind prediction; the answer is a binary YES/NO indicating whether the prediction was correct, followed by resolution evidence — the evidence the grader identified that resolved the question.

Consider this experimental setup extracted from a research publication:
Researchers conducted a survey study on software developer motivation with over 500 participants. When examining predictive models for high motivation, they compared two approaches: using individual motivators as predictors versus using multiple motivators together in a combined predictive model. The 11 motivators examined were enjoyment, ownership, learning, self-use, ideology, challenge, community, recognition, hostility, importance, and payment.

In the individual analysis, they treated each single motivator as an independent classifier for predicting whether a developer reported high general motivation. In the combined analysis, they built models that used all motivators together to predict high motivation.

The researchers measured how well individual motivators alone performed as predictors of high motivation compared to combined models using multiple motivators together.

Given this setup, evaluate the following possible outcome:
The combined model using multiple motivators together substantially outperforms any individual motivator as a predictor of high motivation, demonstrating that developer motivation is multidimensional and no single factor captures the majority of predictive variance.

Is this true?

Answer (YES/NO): NO